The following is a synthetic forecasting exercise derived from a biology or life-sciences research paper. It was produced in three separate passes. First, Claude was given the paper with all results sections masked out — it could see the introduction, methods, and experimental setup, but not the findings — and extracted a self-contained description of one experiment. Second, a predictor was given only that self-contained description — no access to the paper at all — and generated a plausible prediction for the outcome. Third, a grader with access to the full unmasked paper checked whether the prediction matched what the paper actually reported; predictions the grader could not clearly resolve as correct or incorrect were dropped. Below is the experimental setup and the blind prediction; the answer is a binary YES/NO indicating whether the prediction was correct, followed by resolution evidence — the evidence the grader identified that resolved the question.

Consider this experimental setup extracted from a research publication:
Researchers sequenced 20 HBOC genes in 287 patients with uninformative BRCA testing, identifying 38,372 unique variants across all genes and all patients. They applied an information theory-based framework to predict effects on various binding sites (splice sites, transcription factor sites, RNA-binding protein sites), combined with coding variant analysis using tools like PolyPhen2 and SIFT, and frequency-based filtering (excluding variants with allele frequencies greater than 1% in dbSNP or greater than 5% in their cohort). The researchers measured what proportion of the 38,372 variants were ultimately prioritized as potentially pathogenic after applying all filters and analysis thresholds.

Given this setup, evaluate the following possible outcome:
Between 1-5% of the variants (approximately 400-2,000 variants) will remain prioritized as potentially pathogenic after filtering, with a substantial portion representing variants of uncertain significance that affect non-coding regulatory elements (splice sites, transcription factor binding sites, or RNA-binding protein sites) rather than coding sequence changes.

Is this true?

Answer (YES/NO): NO